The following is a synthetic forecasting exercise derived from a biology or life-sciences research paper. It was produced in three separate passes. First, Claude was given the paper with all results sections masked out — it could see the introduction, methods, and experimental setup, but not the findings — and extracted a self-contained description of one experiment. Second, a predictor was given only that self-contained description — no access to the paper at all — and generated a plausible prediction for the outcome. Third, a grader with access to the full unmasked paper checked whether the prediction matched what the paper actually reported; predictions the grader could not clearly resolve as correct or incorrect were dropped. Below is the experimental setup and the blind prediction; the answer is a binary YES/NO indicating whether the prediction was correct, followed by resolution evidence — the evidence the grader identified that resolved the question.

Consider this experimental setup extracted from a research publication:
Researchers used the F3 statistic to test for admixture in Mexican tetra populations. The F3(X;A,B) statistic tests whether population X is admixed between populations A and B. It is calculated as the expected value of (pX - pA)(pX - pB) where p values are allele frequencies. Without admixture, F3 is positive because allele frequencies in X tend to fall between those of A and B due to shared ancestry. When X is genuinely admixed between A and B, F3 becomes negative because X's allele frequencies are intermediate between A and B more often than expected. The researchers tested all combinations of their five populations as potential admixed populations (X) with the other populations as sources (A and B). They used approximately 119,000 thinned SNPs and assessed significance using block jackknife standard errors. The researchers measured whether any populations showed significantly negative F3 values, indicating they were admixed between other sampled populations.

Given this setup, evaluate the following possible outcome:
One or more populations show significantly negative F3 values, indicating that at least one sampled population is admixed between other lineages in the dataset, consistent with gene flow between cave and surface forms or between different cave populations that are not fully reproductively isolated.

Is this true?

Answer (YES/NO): YES